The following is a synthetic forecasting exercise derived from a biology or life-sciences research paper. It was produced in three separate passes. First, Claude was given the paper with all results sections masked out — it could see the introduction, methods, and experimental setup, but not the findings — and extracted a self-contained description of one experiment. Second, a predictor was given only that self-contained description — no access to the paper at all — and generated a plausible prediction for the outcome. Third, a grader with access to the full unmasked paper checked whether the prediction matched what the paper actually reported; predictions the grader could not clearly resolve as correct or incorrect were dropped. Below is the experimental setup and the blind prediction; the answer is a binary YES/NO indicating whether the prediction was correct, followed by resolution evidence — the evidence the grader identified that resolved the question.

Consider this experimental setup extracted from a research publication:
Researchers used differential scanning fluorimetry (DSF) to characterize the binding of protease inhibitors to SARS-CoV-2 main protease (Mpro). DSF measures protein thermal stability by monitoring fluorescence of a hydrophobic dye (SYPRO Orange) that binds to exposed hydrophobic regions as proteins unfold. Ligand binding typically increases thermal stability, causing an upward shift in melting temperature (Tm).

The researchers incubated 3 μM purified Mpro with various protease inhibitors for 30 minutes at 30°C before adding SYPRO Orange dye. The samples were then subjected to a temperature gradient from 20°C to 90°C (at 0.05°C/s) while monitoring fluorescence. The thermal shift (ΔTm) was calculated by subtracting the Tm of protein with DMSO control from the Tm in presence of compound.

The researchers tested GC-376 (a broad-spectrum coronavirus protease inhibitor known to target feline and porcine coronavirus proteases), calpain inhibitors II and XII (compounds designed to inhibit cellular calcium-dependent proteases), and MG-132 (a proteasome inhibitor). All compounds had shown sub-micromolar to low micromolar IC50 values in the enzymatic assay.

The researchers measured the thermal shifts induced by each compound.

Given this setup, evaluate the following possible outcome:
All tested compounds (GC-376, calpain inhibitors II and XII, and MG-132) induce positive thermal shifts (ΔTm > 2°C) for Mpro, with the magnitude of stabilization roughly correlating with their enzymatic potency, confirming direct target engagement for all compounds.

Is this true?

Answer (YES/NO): YES